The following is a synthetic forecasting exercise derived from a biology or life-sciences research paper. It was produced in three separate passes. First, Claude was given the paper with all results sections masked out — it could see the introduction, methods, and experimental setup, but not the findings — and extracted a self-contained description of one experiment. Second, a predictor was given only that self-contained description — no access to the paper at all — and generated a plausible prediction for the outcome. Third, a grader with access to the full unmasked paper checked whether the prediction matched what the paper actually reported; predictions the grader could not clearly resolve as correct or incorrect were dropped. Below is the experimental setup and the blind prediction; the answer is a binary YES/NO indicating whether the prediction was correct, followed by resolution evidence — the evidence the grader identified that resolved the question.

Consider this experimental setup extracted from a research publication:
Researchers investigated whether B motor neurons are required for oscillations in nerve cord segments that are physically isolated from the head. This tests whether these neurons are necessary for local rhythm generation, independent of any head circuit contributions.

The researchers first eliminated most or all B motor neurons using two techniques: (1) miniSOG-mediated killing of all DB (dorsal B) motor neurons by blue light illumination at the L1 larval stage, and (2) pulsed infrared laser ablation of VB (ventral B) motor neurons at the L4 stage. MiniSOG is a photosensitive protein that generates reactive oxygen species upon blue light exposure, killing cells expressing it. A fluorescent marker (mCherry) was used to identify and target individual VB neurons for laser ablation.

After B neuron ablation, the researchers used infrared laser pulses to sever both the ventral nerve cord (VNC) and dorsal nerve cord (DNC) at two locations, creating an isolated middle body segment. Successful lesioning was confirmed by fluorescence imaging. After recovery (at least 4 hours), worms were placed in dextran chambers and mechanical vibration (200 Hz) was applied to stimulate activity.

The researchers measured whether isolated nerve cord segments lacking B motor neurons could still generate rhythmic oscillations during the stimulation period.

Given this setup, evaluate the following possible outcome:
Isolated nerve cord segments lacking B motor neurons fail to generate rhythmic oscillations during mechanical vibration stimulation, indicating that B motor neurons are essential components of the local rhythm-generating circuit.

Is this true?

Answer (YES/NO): YES